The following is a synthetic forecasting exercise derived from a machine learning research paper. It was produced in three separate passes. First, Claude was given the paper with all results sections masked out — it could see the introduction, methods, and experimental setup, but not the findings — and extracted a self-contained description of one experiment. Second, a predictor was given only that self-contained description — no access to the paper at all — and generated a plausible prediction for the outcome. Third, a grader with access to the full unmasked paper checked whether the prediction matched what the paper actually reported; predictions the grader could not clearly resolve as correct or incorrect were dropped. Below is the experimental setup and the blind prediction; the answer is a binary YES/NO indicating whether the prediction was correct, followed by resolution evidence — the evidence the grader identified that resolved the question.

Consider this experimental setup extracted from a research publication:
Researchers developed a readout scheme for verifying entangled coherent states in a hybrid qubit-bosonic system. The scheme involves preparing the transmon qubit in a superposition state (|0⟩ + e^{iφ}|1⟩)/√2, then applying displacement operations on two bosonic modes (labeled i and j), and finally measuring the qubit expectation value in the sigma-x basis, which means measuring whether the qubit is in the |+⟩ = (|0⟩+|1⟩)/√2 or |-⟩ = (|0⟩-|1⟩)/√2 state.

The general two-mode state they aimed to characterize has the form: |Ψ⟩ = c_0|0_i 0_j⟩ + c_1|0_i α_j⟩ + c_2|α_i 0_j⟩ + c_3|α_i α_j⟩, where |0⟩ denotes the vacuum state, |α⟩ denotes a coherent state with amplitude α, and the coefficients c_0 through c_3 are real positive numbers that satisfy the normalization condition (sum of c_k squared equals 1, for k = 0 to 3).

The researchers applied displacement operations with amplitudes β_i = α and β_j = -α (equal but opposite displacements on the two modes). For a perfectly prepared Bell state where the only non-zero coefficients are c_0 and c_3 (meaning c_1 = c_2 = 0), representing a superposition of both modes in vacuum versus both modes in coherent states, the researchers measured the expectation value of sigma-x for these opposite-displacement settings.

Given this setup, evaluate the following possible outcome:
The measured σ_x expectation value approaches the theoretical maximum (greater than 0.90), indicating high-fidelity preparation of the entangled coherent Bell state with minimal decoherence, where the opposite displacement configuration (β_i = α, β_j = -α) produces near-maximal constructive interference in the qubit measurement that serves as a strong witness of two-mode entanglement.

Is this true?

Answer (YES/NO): NO